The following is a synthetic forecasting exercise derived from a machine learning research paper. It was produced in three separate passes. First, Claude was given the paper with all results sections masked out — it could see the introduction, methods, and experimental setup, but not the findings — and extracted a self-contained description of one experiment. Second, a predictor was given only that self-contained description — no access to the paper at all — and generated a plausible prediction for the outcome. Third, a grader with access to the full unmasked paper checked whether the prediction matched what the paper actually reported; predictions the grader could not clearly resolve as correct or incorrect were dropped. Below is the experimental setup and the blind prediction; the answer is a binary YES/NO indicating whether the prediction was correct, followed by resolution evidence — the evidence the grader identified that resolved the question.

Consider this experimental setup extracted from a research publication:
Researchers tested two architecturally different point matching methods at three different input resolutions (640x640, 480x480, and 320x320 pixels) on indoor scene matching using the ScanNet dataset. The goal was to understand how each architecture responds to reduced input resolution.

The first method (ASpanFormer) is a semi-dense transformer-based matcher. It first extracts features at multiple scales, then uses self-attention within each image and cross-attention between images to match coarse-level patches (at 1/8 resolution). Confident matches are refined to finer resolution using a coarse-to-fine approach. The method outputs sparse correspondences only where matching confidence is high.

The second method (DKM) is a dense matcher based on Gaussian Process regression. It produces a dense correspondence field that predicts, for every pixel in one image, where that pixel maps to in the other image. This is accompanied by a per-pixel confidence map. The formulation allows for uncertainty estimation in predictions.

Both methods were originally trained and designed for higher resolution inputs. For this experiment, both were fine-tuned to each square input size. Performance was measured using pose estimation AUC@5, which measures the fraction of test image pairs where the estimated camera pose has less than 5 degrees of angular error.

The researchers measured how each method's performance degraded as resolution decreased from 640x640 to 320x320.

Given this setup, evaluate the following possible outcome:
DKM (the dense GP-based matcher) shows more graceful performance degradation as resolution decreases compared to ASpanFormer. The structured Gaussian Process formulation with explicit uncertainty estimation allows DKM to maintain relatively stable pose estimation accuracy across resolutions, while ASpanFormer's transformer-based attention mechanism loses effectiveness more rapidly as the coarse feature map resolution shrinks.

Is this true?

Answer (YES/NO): YES